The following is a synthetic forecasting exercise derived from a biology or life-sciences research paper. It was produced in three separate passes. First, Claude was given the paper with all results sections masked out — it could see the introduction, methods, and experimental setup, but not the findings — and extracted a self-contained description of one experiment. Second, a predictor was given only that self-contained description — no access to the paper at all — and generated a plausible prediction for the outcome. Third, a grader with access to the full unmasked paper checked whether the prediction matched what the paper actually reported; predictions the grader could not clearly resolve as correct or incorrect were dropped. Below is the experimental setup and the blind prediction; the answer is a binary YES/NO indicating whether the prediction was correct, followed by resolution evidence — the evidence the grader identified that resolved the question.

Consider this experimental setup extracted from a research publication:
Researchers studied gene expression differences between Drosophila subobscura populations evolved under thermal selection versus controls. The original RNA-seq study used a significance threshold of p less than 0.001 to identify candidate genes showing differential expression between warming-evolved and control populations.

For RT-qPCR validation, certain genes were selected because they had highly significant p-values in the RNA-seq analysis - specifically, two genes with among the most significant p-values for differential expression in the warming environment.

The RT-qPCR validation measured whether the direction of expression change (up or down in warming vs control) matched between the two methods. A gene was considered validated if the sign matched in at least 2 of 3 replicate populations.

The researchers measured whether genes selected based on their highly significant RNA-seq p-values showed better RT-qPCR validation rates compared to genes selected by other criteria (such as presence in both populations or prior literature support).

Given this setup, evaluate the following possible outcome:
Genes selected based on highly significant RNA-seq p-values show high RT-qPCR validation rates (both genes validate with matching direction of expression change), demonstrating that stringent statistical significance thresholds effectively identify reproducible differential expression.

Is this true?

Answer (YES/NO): NO